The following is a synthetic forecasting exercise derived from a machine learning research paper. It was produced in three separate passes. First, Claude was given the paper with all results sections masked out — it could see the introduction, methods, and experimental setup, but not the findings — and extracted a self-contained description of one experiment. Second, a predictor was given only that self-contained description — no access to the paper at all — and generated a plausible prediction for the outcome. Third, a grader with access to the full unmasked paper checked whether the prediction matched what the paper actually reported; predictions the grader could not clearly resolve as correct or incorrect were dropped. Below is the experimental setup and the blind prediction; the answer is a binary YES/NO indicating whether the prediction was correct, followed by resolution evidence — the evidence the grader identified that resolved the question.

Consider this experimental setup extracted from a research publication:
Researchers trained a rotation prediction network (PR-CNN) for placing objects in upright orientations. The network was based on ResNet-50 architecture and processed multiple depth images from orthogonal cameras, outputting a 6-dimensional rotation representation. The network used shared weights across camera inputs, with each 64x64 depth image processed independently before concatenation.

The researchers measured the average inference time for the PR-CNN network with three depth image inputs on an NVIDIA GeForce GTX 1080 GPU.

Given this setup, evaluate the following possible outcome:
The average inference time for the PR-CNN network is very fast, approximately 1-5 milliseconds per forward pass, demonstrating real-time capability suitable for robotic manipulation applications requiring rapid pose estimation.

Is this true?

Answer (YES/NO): NO